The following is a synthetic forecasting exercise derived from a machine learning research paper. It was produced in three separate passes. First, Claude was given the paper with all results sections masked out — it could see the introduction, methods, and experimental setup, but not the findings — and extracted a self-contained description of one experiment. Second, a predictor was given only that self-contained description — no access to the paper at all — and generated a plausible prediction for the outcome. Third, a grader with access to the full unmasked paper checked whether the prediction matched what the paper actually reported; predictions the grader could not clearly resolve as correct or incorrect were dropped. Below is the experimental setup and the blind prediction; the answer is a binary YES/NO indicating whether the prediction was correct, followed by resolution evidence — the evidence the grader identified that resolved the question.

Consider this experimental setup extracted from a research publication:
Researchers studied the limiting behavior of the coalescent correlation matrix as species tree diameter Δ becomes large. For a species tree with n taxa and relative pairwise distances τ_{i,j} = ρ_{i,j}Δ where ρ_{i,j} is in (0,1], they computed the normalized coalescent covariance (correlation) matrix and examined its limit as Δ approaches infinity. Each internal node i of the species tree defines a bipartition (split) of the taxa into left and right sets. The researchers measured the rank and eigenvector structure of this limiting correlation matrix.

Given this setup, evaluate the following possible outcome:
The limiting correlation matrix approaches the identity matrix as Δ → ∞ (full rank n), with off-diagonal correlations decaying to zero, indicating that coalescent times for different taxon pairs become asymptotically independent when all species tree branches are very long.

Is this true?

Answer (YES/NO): NO